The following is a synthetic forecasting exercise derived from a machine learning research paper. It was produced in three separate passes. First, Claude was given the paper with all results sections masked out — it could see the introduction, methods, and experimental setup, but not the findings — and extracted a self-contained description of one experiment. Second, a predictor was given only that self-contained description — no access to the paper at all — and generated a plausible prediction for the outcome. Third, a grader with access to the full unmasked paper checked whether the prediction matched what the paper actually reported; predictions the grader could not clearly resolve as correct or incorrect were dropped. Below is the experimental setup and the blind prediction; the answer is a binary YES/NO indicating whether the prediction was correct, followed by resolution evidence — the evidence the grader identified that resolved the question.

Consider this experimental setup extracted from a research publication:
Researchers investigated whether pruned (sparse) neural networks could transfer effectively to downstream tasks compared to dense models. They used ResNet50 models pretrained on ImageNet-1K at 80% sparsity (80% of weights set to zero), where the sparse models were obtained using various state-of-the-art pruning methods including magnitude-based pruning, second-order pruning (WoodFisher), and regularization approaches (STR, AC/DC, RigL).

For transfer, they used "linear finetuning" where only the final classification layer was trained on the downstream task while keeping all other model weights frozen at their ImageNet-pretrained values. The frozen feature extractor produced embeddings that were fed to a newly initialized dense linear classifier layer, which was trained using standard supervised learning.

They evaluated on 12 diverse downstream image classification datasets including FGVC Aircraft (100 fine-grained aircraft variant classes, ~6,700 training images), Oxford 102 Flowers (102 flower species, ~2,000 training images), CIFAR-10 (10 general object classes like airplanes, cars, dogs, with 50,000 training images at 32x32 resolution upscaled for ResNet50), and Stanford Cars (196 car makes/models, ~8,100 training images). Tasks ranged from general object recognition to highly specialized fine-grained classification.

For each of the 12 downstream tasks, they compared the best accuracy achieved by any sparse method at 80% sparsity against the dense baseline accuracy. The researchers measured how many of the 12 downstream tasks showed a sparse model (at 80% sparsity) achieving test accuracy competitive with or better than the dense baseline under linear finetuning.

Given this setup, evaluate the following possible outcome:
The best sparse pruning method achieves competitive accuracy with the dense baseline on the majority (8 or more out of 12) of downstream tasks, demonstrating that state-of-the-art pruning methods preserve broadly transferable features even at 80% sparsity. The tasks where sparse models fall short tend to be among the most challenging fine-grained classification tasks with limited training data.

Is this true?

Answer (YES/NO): YES